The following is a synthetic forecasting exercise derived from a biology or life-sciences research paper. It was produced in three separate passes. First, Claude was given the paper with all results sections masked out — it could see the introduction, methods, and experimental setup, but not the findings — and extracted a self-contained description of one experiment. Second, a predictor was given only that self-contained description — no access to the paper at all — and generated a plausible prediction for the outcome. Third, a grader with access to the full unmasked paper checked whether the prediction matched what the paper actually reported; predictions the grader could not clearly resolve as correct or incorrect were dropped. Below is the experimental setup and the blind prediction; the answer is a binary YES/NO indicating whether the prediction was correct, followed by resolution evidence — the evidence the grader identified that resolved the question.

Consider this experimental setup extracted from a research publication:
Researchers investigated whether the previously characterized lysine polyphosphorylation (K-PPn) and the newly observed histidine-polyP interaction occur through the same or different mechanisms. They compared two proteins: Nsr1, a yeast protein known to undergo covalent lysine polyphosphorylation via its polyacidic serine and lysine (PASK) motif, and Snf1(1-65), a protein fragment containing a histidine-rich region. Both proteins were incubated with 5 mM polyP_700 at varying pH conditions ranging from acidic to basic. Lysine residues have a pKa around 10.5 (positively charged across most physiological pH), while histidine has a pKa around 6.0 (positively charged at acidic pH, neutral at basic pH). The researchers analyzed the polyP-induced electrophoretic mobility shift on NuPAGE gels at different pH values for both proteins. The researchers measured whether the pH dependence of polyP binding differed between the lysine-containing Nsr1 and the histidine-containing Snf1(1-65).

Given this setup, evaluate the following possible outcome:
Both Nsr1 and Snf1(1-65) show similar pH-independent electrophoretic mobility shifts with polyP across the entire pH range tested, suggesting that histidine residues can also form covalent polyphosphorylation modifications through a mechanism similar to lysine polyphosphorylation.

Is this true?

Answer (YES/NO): NO